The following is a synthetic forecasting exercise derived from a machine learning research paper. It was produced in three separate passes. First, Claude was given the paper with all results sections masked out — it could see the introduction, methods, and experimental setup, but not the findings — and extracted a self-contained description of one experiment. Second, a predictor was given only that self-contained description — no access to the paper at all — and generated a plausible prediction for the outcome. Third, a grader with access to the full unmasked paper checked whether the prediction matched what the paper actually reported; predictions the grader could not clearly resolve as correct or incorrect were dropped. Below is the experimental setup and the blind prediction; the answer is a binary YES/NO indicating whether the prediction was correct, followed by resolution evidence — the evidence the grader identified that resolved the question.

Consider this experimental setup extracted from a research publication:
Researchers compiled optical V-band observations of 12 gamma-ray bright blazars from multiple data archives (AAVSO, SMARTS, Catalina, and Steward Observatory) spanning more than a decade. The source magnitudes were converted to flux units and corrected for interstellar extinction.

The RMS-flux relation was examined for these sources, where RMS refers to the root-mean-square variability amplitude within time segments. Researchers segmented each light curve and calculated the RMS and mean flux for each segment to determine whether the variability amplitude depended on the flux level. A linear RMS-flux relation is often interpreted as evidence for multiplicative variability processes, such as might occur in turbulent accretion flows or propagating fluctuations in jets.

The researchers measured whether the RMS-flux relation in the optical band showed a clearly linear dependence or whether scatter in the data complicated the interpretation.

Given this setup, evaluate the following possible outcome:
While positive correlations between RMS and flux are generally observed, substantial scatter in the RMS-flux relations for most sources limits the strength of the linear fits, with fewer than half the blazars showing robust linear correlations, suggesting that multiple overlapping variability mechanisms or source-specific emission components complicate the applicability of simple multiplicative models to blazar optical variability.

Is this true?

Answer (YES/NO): YES